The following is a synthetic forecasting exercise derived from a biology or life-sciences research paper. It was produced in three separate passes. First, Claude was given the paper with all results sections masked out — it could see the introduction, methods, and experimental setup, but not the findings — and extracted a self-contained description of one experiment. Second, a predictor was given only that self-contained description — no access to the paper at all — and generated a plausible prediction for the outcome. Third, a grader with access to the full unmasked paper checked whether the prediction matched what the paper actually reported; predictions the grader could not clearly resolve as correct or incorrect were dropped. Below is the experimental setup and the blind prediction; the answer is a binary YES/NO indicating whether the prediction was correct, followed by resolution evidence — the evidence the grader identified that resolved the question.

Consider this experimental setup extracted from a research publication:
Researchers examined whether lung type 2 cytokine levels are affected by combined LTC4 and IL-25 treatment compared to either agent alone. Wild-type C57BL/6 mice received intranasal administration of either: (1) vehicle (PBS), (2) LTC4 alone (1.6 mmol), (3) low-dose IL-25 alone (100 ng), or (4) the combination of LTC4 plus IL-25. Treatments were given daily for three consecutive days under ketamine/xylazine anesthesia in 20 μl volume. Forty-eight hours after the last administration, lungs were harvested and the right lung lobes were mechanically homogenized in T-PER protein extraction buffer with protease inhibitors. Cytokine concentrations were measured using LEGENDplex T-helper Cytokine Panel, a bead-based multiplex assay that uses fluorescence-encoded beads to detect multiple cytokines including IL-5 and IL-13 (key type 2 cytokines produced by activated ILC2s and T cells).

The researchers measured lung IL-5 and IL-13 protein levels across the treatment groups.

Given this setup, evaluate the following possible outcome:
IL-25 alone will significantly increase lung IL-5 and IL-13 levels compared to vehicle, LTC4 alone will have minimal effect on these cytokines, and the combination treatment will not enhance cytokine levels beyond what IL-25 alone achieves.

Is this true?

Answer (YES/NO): NO